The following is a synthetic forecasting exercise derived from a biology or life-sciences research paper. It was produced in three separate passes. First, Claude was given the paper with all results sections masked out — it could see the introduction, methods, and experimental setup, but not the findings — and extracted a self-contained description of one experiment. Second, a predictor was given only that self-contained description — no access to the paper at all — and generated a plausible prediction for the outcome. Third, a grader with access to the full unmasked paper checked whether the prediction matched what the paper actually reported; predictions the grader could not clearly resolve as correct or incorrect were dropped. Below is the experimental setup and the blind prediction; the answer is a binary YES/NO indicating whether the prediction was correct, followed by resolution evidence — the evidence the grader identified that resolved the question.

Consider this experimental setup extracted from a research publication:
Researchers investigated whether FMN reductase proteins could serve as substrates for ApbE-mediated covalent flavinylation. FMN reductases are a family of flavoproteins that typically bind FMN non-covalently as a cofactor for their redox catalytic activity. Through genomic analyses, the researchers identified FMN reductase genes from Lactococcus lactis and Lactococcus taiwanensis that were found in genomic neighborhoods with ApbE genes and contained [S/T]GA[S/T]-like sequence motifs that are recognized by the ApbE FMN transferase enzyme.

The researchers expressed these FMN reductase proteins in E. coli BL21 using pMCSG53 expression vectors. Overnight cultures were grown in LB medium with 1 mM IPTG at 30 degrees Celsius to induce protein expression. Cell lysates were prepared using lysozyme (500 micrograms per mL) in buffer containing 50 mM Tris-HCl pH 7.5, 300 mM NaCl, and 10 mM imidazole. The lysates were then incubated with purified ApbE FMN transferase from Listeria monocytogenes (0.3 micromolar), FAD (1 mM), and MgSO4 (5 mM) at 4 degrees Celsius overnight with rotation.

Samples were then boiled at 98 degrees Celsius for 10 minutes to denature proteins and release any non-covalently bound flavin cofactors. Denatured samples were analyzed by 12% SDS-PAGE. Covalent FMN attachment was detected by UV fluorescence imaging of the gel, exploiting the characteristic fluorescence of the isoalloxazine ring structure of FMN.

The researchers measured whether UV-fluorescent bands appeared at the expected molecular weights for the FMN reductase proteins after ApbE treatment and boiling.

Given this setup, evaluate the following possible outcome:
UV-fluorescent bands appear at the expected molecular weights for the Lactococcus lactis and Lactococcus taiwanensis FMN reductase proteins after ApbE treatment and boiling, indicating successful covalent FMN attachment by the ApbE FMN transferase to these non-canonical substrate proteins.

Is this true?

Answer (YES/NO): YES